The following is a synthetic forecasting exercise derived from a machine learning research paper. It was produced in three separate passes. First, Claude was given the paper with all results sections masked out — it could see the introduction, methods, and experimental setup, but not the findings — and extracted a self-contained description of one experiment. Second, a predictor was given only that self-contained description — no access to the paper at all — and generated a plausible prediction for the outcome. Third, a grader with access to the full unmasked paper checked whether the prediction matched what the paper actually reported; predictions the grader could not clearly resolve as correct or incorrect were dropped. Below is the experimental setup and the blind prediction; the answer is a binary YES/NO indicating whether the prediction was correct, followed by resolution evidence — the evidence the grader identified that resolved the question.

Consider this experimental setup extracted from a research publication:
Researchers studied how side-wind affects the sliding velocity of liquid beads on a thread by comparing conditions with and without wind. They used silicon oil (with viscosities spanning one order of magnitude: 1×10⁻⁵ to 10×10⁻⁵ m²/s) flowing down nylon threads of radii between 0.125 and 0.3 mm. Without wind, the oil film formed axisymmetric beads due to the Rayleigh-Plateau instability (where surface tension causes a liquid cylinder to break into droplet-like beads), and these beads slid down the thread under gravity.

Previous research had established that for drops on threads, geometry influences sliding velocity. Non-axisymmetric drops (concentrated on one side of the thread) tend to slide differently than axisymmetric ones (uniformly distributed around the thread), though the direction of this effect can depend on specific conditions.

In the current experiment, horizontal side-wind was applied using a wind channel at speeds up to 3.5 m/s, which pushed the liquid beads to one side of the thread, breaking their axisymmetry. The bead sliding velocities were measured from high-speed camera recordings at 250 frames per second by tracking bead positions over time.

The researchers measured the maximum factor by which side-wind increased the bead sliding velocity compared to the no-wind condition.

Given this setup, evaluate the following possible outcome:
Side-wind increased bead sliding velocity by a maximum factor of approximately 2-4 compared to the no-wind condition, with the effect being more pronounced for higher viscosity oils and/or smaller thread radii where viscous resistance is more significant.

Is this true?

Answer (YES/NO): NO